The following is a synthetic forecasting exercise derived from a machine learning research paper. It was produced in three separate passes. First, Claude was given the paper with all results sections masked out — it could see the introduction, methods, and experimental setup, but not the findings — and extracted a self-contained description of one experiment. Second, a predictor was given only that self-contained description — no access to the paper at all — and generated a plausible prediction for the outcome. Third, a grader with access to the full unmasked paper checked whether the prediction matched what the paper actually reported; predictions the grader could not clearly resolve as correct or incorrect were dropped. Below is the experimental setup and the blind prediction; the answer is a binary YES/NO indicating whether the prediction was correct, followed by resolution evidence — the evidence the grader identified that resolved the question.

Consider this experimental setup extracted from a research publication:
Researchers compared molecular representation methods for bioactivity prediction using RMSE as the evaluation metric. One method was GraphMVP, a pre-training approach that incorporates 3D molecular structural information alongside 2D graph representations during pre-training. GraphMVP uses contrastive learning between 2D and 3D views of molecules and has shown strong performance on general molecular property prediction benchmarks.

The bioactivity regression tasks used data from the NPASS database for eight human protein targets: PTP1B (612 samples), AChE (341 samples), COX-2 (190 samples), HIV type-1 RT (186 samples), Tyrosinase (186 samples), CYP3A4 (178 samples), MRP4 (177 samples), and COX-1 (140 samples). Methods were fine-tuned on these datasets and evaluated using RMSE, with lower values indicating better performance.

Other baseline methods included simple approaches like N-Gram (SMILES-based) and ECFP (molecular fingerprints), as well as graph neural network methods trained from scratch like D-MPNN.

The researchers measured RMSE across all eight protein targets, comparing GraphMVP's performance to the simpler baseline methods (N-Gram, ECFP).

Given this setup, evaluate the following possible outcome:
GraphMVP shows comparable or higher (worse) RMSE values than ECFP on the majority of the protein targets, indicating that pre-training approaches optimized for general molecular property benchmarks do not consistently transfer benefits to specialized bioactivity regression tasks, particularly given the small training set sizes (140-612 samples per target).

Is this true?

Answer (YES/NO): YES